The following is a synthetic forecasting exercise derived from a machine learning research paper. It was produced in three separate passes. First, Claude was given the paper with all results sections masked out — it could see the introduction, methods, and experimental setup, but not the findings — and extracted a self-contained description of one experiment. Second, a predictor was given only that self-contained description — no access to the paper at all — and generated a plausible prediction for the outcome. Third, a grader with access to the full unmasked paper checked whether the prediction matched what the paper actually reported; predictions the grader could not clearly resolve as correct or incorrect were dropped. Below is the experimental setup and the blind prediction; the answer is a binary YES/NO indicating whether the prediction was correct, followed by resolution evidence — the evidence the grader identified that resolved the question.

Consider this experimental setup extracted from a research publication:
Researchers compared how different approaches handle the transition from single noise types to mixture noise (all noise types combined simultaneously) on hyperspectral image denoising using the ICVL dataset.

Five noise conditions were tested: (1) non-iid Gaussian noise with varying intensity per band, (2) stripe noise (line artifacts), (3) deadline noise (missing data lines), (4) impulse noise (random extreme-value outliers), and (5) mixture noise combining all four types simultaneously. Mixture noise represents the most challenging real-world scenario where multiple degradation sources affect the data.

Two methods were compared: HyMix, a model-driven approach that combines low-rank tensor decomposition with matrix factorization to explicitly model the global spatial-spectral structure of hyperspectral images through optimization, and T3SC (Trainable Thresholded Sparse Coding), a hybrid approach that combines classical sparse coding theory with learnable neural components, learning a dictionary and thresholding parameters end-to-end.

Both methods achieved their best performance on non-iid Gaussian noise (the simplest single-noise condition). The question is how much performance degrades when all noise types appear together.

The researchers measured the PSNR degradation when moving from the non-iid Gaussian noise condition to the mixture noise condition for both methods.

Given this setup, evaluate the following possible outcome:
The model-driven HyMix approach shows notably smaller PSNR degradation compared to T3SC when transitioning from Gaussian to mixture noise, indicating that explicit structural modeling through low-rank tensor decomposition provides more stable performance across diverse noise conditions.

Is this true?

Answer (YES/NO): NO